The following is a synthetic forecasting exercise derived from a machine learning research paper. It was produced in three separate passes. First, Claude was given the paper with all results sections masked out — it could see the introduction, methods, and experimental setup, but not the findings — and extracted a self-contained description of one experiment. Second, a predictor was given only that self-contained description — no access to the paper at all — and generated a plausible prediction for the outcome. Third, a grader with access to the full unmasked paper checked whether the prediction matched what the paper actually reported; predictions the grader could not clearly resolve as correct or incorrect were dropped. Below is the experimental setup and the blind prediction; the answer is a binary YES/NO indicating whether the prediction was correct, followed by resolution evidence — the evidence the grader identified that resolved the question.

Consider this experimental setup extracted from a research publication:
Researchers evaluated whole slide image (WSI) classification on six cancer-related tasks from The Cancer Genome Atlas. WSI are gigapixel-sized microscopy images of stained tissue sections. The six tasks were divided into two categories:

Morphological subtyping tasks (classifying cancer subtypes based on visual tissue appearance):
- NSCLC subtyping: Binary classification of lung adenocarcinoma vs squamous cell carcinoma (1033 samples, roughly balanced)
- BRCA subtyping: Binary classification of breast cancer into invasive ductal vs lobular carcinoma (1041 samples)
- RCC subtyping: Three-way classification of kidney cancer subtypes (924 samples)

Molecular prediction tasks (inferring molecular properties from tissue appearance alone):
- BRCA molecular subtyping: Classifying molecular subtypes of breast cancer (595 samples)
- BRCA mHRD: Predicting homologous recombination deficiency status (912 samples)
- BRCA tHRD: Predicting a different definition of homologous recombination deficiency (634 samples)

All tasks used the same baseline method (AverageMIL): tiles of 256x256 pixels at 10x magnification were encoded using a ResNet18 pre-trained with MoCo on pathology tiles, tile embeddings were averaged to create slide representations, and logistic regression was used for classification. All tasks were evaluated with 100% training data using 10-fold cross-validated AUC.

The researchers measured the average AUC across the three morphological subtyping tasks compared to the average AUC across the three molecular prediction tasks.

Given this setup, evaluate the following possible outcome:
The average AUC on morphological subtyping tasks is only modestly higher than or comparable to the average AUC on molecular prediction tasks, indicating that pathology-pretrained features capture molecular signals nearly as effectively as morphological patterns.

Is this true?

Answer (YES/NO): NO